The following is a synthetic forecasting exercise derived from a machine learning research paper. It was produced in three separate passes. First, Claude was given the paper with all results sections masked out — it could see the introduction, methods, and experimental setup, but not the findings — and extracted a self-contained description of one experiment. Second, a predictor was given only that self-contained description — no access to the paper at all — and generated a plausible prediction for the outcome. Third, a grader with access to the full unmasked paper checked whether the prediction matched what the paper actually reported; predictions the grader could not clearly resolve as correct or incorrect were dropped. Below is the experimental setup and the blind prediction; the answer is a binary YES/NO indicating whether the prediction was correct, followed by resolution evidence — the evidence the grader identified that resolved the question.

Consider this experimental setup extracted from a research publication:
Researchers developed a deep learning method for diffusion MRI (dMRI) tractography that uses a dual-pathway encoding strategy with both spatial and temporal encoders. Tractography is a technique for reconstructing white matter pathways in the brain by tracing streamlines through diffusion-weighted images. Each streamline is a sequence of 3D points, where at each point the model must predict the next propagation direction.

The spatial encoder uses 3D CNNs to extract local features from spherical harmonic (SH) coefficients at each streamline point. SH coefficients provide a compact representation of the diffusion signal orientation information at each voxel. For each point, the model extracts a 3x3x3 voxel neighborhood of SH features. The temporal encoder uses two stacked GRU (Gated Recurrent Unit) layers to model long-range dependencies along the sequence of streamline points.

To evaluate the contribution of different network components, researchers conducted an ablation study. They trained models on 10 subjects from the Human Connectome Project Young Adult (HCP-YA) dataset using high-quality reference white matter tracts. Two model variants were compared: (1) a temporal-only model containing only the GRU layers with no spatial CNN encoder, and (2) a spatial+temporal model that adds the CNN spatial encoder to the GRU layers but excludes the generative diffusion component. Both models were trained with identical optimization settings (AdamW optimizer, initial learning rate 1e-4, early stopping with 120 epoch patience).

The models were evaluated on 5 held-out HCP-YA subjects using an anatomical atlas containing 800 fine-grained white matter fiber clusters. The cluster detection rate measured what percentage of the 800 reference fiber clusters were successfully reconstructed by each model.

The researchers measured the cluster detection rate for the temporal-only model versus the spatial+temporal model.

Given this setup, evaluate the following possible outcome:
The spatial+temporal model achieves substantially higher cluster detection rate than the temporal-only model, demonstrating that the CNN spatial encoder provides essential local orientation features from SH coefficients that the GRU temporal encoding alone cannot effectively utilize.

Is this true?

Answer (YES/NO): NO